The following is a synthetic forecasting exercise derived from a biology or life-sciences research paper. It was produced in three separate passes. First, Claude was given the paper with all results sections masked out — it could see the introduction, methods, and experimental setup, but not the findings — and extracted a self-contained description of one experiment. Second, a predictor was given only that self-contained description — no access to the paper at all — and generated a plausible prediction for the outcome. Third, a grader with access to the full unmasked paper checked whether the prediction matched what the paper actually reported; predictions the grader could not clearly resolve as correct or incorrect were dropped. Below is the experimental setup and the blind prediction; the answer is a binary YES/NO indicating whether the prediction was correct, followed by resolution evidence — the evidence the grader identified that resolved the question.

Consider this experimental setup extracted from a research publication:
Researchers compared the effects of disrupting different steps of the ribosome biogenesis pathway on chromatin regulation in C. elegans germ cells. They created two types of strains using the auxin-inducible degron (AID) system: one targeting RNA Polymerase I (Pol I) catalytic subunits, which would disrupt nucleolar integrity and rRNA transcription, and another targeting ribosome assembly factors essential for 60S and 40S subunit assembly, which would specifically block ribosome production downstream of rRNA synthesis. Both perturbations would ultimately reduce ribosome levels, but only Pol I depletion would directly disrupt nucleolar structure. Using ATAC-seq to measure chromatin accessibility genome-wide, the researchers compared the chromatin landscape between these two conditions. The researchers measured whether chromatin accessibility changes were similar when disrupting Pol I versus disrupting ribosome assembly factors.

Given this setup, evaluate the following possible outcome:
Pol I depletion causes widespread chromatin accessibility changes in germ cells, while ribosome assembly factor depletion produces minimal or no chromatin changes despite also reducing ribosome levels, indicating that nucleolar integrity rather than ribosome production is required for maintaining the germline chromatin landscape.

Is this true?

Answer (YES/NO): YES